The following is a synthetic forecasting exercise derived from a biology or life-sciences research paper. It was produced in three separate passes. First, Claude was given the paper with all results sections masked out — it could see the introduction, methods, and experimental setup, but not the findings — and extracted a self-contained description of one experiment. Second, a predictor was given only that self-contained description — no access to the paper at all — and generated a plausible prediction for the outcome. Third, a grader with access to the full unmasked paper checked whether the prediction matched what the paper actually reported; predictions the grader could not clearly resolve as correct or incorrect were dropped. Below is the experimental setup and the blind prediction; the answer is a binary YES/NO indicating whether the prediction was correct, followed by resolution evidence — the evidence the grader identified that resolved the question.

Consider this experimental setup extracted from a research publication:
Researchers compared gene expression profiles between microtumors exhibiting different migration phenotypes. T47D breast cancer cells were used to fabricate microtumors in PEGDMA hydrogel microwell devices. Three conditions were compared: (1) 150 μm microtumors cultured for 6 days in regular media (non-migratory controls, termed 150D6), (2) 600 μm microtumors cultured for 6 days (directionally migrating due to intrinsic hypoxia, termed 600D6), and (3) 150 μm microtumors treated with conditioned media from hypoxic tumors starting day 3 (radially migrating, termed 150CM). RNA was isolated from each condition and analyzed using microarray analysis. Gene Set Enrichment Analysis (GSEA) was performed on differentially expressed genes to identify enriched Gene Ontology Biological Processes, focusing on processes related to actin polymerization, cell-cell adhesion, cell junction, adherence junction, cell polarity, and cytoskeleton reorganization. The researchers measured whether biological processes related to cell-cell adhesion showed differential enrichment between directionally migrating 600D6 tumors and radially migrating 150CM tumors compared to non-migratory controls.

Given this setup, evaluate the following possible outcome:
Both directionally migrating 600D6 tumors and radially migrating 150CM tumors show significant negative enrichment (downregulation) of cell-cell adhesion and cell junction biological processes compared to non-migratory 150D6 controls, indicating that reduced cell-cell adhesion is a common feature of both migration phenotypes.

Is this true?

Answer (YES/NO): NO